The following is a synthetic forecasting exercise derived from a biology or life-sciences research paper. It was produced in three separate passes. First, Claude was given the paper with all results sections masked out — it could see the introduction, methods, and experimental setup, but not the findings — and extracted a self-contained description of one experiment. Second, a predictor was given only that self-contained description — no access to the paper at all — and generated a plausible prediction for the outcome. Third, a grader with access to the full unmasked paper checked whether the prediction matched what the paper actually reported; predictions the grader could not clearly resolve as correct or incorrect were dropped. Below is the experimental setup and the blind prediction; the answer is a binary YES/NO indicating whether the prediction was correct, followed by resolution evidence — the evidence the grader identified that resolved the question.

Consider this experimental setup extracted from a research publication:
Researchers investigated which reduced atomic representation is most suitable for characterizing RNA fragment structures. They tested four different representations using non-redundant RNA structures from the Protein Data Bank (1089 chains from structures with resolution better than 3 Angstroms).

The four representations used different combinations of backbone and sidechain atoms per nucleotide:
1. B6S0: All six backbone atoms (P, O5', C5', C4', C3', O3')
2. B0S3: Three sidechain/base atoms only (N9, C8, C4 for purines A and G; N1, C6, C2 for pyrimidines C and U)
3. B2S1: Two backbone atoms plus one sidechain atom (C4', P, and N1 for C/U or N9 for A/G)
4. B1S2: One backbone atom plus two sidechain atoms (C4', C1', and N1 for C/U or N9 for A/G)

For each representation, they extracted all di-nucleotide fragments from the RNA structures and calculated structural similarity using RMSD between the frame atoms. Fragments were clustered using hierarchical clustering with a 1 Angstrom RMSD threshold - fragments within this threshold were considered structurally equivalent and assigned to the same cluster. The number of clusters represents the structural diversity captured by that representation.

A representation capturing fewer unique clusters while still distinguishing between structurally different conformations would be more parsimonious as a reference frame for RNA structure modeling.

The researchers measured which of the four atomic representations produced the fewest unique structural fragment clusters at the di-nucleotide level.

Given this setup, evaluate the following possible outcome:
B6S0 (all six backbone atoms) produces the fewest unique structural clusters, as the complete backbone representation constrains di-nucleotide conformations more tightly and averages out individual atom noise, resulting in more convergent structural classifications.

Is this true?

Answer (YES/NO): NO